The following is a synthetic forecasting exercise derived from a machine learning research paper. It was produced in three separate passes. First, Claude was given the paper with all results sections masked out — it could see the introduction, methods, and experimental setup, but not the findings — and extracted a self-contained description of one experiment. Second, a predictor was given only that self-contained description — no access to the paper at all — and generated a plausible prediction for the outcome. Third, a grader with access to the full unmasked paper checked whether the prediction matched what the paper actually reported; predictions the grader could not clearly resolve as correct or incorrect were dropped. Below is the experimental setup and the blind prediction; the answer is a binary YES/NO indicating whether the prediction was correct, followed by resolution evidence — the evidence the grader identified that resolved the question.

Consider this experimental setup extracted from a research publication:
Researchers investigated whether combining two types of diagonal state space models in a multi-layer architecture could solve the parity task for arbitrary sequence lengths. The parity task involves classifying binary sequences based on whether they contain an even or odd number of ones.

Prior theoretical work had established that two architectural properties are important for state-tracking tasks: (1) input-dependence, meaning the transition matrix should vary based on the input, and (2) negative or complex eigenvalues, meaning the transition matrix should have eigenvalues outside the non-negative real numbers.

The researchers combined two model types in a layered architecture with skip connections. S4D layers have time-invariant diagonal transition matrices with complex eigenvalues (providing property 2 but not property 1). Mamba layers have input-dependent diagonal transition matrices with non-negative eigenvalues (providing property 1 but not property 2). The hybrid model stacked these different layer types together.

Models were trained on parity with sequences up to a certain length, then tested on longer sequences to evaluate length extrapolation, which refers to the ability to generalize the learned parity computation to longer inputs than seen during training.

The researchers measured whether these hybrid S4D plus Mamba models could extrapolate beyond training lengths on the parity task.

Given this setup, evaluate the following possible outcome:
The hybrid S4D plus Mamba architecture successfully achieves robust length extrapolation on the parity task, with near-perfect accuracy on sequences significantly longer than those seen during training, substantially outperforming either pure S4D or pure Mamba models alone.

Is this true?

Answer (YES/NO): NO